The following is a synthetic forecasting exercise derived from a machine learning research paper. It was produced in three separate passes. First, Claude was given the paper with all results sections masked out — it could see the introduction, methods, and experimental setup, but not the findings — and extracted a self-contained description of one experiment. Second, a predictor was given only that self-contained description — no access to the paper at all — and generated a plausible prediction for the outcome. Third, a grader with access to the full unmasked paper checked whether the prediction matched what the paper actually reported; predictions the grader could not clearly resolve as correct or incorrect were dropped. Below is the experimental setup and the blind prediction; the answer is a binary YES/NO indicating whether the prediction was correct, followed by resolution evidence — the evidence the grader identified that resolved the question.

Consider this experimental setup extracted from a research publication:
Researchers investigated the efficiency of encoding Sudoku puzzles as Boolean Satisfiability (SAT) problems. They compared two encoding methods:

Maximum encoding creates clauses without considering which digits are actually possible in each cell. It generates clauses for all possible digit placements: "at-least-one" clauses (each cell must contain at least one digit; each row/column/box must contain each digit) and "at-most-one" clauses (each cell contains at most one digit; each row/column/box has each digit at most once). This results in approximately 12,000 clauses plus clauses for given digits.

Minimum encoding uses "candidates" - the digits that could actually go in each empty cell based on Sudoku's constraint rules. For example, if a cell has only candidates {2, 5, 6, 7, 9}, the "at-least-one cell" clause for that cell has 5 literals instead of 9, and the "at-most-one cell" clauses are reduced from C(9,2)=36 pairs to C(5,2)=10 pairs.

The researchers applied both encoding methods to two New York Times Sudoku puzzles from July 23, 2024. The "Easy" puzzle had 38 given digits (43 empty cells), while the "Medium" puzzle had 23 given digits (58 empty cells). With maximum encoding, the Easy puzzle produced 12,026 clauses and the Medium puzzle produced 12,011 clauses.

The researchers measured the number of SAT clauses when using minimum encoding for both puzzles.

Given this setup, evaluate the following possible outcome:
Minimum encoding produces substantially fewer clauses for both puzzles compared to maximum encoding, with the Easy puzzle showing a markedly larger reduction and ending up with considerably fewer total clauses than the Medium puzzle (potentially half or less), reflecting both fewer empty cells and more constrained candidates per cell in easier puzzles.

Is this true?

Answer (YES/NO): YES